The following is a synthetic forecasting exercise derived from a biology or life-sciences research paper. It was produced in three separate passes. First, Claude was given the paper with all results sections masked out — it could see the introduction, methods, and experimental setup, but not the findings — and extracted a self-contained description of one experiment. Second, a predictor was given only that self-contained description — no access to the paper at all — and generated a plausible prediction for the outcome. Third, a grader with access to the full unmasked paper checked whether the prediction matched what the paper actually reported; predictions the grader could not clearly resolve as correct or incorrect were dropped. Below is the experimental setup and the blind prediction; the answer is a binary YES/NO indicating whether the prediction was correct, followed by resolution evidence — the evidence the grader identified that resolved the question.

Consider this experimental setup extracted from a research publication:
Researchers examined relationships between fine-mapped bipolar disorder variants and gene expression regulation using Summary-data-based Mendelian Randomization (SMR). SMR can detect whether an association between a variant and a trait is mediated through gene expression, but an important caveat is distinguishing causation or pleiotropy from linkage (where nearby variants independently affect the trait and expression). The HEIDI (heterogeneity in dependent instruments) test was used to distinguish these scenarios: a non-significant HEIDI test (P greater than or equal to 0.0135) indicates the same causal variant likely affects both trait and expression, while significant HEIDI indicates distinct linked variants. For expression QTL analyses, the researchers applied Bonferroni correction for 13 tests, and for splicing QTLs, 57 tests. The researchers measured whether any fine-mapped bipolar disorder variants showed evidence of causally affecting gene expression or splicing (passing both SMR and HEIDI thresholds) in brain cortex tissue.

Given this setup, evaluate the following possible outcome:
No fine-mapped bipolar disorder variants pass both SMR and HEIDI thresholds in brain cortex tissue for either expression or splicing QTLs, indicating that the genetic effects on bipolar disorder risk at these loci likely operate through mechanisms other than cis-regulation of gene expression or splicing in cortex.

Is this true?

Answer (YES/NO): NO